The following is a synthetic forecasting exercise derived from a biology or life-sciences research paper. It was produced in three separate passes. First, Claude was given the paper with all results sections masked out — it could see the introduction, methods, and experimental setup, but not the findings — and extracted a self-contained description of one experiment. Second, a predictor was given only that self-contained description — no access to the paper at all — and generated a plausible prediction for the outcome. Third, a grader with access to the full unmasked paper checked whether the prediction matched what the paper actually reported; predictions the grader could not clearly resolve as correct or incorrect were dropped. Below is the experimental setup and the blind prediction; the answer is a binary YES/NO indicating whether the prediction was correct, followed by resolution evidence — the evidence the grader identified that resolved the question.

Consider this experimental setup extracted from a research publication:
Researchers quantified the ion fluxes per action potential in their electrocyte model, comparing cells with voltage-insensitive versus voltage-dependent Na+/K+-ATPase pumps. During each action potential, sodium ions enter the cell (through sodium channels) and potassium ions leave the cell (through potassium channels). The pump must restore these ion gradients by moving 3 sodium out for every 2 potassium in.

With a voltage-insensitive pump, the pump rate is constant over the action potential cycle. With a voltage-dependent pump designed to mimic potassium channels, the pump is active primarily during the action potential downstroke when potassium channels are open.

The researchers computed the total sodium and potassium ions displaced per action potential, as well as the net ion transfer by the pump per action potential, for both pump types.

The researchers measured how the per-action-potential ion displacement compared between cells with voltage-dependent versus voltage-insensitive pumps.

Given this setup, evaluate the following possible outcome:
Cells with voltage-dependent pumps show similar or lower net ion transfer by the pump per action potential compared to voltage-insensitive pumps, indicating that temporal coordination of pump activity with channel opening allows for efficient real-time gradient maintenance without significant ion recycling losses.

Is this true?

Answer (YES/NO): YES